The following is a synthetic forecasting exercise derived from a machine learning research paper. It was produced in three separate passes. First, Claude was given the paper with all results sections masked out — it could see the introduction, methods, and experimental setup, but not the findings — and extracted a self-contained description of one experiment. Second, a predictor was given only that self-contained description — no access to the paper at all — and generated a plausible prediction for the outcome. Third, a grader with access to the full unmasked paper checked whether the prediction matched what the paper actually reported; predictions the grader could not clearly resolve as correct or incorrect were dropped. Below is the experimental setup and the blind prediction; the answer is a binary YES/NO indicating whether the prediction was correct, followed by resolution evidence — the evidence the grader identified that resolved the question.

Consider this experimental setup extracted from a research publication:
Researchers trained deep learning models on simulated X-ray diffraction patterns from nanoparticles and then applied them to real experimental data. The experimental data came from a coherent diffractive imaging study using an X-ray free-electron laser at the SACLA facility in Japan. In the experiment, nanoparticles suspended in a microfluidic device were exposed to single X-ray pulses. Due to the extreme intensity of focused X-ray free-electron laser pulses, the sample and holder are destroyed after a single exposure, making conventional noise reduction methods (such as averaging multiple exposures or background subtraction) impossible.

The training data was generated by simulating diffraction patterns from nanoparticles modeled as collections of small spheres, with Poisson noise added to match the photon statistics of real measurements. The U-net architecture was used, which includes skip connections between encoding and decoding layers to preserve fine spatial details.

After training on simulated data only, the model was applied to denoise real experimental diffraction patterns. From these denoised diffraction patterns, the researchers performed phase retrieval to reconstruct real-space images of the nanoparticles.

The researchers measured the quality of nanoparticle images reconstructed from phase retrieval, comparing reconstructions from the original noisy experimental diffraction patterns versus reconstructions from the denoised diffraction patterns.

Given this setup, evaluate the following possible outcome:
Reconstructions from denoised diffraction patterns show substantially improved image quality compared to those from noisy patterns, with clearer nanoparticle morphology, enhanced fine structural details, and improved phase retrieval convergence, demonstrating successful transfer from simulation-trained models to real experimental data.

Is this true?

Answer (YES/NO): YES